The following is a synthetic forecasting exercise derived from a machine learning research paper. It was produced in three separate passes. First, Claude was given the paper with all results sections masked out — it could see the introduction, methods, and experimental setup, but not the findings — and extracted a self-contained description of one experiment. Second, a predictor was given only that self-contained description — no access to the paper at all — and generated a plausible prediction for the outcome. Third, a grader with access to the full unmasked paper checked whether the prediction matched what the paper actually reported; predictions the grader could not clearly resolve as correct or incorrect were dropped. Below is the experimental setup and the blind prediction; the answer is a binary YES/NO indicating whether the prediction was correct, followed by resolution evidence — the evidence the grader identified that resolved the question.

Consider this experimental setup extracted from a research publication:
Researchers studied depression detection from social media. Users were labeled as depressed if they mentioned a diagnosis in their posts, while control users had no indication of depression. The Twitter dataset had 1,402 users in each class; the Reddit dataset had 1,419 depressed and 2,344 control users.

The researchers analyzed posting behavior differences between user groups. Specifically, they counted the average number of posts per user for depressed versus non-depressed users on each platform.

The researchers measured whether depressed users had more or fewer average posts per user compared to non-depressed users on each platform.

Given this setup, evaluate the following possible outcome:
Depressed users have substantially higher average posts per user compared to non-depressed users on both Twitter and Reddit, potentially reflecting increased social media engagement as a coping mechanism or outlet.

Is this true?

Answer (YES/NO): NO